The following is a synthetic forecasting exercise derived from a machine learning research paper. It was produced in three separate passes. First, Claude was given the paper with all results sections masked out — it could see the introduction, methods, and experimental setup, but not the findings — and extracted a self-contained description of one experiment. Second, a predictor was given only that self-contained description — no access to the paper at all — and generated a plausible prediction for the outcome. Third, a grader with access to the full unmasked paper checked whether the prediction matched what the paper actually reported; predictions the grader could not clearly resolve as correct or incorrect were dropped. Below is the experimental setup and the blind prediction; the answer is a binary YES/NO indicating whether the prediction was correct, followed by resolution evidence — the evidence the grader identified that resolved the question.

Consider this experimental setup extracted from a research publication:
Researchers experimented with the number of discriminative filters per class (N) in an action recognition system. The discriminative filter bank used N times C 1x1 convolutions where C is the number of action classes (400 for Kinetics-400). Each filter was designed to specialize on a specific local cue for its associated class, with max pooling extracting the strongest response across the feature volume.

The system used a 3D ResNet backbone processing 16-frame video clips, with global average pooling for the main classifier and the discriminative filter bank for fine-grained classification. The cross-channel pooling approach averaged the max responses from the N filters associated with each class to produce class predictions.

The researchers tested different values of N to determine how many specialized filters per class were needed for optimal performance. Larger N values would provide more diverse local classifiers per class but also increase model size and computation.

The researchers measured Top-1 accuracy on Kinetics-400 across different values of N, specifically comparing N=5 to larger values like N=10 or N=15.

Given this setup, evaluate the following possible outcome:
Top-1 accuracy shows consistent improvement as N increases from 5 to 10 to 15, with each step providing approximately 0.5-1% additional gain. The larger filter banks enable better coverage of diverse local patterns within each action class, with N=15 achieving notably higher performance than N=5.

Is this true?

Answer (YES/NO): NO